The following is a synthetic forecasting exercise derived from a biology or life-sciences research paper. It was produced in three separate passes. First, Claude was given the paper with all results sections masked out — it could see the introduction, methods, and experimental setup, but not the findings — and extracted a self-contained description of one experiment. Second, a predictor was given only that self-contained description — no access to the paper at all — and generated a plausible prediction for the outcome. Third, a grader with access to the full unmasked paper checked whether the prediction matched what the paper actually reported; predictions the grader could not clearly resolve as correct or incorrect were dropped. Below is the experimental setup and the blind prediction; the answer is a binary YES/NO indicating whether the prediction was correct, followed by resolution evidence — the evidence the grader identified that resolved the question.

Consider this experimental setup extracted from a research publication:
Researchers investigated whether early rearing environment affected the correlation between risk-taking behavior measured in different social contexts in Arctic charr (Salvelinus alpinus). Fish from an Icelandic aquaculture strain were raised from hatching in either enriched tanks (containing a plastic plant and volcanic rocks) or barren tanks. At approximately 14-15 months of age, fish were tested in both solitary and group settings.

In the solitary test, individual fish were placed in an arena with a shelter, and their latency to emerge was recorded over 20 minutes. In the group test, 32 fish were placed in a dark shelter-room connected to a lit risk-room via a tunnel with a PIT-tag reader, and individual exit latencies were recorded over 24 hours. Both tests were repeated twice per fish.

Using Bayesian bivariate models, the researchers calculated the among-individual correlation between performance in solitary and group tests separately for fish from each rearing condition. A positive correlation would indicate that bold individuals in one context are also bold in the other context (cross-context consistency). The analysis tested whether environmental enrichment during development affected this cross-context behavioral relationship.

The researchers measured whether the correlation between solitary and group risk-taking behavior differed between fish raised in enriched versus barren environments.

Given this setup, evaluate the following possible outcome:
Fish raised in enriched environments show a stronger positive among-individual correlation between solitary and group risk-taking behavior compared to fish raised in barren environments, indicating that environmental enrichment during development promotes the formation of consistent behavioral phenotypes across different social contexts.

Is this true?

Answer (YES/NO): NO